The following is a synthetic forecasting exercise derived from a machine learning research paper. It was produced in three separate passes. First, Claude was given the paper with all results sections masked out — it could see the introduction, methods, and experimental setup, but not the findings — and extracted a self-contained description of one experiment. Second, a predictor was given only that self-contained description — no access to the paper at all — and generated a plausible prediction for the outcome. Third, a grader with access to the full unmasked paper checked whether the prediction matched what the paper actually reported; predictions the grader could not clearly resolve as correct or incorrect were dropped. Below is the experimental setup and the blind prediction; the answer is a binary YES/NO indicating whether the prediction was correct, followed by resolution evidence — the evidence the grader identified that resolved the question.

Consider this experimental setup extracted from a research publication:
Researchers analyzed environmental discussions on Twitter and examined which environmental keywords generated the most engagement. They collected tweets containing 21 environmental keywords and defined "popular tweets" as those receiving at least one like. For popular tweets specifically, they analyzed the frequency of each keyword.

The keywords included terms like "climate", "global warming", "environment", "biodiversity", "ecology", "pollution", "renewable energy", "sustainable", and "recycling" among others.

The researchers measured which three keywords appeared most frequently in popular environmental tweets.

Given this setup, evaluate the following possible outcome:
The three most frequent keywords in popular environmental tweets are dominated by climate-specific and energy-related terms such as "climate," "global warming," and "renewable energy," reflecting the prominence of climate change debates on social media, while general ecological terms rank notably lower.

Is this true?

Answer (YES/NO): NO